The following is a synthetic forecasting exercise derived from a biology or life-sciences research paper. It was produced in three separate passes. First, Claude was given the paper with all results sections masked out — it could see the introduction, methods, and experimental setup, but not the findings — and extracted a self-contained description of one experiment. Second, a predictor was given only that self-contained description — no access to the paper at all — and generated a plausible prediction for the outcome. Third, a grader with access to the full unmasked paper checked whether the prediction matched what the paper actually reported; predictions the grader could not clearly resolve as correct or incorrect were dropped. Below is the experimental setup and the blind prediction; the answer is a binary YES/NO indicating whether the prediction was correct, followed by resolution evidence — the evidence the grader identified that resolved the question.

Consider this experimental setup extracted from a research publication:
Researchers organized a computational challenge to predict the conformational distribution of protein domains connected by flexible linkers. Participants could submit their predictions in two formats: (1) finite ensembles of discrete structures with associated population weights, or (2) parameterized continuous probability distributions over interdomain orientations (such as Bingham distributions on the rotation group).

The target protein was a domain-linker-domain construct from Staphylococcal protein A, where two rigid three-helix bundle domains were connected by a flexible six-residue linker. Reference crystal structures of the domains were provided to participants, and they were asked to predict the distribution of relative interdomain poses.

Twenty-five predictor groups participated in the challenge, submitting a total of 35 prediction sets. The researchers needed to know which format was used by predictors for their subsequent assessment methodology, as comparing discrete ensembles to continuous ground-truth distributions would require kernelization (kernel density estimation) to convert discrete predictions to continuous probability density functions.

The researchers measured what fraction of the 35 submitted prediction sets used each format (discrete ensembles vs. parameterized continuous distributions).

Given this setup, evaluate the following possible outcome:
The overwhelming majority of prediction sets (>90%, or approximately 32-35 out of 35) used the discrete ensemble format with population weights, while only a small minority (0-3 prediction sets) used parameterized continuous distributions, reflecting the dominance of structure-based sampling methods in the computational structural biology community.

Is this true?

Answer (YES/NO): YES